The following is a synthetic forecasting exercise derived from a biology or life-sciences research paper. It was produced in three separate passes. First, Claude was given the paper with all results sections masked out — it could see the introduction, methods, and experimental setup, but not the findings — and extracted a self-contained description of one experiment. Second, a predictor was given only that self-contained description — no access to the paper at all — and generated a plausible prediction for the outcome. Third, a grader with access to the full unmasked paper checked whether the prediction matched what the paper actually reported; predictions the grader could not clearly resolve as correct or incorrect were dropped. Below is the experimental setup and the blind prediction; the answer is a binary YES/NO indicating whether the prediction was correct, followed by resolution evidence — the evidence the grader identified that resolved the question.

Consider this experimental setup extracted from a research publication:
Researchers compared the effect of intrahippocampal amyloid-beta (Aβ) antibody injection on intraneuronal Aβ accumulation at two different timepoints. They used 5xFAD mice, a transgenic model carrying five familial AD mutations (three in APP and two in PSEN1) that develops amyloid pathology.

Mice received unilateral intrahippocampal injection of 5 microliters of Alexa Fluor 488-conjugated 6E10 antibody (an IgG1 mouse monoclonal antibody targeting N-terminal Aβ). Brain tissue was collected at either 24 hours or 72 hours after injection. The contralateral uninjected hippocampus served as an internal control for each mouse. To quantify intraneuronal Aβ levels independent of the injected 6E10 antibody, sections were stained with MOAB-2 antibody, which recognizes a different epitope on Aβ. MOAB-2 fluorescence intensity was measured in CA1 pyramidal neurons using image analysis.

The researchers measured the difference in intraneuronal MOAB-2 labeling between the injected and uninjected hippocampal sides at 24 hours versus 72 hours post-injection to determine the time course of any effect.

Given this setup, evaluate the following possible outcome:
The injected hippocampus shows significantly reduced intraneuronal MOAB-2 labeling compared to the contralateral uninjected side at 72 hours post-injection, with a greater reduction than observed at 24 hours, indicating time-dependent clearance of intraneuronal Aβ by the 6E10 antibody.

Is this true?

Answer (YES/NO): YES